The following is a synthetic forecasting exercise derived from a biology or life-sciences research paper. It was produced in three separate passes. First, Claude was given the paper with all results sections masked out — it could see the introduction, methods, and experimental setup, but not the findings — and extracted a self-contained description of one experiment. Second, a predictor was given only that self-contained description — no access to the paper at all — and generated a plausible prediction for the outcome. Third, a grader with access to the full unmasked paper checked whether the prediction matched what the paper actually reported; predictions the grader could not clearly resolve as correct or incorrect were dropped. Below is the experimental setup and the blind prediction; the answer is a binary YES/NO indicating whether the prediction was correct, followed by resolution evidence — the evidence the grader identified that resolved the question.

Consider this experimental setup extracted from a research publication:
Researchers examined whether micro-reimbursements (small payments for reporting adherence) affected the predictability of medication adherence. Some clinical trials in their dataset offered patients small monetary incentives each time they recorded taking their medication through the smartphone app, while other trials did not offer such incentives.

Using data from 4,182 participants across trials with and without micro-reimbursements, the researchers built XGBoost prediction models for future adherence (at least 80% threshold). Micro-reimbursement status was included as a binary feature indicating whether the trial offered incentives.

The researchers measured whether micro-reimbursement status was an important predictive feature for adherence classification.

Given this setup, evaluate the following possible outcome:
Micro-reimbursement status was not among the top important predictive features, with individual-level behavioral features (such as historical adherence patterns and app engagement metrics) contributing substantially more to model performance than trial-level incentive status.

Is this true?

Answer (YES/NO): YES